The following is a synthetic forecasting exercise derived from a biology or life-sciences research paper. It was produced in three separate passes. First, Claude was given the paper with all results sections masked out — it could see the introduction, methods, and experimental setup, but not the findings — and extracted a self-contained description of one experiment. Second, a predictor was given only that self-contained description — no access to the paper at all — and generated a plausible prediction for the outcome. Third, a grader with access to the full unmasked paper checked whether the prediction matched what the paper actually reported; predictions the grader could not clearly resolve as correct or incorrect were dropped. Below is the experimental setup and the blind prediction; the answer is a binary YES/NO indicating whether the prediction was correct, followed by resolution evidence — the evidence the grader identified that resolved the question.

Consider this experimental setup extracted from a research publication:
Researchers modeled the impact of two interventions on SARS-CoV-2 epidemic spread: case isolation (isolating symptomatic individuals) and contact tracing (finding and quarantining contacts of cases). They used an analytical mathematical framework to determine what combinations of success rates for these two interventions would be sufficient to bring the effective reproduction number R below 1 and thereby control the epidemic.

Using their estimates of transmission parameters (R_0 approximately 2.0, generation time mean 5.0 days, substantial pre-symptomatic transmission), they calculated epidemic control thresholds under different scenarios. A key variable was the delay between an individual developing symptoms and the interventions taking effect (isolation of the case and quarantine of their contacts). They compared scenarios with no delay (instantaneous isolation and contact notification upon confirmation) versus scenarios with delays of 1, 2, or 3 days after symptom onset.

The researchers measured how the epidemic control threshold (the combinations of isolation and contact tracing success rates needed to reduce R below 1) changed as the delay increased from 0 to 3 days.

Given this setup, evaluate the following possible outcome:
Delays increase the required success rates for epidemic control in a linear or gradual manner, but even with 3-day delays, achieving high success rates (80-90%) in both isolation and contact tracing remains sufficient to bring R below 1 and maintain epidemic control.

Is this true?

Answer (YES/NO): NO